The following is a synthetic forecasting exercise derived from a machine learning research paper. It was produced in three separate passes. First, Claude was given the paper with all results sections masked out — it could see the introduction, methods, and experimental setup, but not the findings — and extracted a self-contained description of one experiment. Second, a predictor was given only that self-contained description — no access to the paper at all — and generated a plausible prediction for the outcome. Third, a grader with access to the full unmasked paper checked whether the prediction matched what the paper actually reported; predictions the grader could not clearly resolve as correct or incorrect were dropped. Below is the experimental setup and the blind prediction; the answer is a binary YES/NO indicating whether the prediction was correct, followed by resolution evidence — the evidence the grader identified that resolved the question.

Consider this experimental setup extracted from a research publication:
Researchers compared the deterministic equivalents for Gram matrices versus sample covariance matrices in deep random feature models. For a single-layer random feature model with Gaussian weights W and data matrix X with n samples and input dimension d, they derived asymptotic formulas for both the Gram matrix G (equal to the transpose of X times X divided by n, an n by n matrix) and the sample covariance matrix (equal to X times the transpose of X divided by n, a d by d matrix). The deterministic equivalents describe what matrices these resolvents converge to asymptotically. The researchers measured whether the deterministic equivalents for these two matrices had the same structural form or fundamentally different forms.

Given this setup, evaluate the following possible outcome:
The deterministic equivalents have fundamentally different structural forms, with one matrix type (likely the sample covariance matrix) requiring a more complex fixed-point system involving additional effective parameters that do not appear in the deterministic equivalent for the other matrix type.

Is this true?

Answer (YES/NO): YES